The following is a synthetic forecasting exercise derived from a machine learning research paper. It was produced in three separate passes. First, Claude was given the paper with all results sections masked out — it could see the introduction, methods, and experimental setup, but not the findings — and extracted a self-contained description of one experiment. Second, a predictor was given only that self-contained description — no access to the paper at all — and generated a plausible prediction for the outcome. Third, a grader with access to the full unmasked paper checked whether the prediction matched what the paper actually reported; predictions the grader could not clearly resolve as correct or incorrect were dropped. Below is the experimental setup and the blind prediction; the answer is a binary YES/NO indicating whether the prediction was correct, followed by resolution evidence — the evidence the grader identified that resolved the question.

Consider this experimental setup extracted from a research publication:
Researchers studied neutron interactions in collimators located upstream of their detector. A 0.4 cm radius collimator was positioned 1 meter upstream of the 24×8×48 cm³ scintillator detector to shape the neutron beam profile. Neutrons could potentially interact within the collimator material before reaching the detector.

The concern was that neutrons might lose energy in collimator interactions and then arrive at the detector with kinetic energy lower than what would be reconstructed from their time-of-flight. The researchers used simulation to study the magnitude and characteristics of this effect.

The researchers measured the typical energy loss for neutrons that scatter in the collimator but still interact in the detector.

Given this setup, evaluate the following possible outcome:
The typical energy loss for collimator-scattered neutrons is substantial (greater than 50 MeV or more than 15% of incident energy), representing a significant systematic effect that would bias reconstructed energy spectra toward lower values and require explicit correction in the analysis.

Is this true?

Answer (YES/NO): NO